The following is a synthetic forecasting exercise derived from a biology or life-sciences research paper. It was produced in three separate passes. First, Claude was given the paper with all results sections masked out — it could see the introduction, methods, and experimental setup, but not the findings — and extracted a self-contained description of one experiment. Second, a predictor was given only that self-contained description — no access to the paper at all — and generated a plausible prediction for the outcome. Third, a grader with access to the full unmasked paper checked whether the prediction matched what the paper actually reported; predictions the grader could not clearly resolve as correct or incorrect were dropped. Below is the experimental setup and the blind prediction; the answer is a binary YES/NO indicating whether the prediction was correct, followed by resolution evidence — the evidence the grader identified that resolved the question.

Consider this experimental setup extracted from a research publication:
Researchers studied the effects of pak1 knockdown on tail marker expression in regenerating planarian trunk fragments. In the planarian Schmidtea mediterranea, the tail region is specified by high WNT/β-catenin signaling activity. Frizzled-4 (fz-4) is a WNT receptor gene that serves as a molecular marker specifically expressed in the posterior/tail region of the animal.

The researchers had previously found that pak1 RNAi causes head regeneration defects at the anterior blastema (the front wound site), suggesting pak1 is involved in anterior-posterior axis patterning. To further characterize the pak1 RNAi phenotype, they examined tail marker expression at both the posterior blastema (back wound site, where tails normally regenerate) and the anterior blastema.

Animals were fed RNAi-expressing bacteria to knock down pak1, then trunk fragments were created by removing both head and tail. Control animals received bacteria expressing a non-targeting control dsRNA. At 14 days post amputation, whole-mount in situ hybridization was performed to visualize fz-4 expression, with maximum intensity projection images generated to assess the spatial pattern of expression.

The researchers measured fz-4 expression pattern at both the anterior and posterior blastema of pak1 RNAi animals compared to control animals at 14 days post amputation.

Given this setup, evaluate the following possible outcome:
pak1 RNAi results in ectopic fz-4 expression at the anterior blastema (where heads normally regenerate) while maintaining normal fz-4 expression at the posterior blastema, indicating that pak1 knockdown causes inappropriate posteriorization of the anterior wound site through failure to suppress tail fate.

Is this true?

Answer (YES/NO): NO